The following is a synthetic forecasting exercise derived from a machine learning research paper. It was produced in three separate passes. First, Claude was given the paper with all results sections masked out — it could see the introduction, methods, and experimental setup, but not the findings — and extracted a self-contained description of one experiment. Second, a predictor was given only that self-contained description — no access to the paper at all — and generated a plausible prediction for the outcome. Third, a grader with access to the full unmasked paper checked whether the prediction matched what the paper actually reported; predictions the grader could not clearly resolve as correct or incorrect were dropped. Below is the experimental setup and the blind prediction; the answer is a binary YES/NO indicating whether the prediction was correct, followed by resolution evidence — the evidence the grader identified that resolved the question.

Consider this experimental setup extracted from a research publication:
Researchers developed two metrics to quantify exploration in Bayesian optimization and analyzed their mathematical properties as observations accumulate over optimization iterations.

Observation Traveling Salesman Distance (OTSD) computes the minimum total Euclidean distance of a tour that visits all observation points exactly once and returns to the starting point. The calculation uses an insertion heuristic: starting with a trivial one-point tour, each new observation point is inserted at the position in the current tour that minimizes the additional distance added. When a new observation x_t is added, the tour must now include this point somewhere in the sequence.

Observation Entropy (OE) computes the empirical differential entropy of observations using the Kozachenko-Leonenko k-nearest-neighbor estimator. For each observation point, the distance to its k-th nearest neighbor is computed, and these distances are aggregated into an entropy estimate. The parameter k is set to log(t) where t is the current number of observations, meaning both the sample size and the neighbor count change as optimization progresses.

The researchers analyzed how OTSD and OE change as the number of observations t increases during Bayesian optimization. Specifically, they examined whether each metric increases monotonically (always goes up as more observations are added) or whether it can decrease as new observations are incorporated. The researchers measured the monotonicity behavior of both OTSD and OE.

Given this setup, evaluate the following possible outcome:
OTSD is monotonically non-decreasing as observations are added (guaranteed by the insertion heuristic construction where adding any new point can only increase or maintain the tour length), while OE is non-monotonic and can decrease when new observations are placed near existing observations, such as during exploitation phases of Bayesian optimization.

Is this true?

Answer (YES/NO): YES